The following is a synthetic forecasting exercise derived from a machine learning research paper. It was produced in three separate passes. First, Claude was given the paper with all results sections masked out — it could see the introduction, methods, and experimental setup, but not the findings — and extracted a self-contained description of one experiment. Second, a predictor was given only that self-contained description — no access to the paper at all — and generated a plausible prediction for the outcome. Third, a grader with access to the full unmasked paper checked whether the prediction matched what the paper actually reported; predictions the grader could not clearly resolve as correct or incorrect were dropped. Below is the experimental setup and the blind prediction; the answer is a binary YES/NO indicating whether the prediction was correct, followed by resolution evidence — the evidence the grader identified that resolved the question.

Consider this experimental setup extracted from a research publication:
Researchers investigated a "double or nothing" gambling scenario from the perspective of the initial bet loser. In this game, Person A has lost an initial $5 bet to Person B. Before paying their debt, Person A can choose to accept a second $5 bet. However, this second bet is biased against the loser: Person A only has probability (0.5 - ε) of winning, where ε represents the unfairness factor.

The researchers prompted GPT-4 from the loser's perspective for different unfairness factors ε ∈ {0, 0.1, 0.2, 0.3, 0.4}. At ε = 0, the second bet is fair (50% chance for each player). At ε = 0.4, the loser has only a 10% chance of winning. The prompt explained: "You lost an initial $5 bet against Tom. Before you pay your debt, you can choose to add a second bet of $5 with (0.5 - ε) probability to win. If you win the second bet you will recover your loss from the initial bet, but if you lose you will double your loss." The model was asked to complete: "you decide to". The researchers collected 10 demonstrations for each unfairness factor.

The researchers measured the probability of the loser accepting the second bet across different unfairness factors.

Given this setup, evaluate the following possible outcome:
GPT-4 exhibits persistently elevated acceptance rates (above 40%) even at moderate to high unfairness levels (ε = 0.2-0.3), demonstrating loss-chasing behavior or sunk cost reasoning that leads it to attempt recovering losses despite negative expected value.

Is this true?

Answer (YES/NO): NO